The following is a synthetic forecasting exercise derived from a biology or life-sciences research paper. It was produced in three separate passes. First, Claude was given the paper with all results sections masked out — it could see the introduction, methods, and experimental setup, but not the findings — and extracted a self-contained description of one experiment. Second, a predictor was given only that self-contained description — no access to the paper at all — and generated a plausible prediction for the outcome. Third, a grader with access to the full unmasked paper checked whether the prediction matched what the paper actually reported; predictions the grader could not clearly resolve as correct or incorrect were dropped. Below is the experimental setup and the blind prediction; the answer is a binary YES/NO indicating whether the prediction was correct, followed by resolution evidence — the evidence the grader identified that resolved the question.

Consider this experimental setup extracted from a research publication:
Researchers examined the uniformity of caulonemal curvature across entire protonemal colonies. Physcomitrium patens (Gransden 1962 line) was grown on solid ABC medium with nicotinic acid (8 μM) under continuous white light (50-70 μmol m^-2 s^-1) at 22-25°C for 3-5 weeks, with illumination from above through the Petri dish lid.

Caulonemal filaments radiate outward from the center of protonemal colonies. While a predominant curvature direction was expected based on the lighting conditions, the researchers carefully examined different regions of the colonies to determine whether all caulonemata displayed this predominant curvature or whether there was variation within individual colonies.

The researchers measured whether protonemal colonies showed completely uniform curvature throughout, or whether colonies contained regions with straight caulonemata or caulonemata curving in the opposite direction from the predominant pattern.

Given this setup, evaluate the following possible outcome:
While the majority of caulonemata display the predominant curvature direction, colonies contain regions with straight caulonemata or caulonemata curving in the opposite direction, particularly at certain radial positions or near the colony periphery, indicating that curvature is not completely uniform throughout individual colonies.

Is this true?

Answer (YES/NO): YES